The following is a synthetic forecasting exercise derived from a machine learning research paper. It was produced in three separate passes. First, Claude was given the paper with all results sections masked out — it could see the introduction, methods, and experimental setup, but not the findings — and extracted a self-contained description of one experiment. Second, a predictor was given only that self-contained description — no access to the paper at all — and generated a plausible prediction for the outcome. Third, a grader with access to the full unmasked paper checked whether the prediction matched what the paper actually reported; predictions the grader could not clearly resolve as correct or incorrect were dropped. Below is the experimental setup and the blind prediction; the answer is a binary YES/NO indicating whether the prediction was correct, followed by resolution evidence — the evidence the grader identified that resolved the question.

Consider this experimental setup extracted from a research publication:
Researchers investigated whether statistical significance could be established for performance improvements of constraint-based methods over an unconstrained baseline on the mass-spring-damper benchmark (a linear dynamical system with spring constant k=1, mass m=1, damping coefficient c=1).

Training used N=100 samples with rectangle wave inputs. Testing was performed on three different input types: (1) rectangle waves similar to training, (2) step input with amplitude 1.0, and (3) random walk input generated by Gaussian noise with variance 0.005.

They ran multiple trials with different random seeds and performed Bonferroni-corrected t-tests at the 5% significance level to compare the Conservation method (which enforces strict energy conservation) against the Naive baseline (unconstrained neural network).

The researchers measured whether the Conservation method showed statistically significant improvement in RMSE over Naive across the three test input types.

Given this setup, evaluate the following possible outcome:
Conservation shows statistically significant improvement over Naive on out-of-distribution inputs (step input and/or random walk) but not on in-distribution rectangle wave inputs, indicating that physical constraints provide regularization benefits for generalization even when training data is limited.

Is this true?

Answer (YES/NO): NO